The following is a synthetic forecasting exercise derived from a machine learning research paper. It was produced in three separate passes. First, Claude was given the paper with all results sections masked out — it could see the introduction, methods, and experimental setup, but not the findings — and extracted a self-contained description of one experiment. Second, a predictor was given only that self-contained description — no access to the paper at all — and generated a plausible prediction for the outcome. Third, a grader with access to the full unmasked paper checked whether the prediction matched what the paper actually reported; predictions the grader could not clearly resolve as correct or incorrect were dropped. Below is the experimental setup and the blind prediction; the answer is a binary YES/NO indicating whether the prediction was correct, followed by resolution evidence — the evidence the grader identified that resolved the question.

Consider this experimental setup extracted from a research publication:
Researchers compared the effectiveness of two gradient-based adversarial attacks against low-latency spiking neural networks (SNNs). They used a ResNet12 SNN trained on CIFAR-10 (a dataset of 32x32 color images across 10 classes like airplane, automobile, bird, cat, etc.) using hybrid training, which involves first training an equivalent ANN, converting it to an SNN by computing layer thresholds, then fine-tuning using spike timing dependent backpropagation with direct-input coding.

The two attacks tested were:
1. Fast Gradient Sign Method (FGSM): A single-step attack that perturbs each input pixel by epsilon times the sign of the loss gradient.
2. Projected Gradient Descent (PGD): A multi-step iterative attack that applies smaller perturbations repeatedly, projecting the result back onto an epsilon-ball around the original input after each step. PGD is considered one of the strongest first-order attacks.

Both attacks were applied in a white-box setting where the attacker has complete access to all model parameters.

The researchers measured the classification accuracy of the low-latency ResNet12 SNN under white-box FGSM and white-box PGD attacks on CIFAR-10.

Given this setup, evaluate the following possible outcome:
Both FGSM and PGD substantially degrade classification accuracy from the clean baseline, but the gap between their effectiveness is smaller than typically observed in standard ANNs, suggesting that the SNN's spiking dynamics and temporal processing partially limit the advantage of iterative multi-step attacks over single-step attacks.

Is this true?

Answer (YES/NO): NO